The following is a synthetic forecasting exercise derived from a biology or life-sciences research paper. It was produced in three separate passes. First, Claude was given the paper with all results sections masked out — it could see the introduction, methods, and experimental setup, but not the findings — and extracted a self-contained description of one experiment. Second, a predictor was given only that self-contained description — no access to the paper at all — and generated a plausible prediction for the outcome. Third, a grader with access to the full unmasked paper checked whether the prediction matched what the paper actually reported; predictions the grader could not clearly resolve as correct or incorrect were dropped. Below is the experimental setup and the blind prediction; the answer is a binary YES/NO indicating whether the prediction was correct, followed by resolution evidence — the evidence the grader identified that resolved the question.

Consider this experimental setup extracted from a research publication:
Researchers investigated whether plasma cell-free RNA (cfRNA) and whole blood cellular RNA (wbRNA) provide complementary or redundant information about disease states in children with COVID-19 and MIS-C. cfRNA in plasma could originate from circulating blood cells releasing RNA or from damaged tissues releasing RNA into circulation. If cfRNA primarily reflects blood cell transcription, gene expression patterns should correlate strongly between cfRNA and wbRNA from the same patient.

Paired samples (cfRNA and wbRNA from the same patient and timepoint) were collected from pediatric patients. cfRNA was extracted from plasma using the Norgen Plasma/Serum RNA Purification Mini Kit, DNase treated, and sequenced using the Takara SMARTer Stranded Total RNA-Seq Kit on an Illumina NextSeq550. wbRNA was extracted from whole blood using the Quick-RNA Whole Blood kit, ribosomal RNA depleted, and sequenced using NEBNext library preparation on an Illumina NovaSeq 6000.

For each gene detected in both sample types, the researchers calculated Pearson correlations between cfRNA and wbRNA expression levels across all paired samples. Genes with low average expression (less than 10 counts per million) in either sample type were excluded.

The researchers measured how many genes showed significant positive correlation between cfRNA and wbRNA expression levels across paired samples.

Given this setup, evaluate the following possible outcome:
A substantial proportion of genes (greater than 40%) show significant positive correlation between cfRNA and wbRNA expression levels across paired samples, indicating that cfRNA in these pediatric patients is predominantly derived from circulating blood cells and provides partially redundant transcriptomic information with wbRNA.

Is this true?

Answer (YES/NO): NO